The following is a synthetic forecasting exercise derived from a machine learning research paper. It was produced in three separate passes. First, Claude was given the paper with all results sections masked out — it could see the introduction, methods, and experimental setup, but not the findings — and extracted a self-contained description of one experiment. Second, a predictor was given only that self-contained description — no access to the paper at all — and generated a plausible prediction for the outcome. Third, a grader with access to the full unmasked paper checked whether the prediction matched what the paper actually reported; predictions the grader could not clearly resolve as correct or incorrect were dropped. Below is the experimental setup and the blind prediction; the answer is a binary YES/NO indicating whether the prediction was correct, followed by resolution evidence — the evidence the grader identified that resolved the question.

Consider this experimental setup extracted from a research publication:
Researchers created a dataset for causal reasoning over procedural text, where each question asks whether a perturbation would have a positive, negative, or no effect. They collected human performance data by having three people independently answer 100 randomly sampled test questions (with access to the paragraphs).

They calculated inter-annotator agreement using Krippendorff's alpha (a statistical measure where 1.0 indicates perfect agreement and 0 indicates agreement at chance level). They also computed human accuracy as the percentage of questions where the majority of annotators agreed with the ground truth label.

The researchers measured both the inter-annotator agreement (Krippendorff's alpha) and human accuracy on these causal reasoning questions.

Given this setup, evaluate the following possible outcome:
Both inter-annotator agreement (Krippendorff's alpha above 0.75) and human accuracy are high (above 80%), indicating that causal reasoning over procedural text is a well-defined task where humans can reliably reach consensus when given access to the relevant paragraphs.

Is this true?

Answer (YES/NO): YES